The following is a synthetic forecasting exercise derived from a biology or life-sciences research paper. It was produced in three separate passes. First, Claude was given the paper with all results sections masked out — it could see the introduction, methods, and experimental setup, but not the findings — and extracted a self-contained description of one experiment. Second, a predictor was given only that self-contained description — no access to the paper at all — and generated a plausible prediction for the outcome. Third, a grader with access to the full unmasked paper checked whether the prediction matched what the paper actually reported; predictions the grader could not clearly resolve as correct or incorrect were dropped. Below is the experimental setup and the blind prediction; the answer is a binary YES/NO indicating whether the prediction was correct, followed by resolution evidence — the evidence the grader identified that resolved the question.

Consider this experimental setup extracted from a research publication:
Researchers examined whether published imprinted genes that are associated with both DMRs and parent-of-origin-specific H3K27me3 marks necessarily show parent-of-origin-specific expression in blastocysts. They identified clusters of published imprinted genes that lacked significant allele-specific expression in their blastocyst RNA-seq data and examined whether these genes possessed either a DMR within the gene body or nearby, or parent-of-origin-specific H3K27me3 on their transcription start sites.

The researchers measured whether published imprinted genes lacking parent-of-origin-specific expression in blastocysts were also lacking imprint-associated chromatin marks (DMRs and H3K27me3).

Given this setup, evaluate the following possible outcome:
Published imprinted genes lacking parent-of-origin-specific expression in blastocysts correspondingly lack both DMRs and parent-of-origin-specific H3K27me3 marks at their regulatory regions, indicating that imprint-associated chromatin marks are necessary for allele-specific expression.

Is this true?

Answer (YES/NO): NO